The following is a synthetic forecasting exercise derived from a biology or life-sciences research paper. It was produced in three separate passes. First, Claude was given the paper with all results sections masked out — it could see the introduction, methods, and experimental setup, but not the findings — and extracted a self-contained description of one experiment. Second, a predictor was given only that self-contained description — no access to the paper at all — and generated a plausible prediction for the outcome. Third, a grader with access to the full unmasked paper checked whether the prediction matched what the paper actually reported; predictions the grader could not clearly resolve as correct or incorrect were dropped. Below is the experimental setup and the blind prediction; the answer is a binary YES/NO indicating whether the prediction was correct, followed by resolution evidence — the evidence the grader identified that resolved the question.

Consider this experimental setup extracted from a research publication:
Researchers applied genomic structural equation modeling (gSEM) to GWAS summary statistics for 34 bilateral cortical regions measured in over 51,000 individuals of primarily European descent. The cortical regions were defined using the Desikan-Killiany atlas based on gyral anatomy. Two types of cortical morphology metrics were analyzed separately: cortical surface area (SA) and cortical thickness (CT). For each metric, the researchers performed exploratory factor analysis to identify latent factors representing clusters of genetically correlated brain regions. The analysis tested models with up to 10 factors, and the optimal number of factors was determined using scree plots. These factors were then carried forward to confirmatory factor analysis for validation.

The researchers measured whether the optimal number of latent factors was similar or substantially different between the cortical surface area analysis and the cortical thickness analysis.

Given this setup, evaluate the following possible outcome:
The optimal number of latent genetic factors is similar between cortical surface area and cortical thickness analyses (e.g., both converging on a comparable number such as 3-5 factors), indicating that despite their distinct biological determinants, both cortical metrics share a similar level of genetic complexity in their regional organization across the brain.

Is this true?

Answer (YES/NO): NO